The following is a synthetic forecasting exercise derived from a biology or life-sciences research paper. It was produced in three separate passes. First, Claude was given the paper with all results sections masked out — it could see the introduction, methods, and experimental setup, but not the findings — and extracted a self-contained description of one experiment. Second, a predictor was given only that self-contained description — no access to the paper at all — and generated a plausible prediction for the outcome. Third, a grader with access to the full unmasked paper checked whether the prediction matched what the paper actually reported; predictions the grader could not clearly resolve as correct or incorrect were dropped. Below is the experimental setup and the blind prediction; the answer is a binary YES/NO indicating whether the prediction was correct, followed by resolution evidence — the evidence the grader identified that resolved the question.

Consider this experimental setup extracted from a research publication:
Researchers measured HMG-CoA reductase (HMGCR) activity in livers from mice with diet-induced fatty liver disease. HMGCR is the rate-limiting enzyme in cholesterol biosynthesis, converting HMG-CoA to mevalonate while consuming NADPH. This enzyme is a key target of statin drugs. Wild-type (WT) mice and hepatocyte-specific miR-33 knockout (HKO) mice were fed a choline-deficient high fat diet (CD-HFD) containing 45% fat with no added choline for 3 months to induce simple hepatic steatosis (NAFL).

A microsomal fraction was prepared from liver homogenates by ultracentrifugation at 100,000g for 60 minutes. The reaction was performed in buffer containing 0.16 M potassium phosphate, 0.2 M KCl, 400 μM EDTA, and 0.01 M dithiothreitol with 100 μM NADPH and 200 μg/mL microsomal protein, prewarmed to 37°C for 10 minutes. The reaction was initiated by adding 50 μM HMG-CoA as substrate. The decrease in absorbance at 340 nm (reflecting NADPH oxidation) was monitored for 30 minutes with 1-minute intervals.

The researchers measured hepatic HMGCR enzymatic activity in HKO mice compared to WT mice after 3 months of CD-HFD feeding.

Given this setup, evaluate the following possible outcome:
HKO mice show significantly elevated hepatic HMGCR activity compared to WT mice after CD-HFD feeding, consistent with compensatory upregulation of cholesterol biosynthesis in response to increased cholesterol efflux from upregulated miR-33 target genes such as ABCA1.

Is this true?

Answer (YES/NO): NO